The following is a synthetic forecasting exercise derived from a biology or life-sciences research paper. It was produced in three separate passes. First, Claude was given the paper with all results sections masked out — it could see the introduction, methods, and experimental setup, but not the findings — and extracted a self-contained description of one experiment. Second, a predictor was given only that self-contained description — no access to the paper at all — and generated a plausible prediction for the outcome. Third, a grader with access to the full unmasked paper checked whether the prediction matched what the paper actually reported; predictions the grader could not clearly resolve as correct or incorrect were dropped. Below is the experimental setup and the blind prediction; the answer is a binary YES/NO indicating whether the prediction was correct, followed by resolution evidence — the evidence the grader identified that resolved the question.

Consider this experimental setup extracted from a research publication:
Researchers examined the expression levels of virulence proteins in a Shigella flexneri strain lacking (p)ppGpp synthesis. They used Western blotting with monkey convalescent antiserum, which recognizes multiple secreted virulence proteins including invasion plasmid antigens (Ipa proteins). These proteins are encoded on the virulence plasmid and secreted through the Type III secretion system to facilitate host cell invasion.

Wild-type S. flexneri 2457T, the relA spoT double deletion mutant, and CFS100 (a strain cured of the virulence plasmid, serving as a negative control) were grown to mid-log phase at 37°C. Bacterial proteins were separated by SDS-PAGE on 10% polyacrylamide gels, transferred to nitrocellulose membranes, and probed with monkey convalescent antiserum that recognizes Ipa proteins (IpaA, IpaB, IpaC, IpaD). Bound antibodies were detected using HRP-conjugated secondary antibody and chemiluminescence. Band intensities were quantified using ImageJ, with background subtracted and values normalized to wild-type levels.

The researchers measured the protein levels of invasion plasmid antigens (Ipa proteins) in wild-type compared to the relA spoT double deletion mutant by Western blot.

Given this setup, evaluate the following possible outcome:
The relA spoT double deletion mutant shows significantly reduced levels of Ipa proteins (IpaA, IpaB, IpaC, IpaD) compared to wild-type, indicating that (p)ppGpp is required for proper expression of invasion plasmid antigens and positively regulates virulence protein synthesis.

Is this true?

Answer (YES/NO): YES